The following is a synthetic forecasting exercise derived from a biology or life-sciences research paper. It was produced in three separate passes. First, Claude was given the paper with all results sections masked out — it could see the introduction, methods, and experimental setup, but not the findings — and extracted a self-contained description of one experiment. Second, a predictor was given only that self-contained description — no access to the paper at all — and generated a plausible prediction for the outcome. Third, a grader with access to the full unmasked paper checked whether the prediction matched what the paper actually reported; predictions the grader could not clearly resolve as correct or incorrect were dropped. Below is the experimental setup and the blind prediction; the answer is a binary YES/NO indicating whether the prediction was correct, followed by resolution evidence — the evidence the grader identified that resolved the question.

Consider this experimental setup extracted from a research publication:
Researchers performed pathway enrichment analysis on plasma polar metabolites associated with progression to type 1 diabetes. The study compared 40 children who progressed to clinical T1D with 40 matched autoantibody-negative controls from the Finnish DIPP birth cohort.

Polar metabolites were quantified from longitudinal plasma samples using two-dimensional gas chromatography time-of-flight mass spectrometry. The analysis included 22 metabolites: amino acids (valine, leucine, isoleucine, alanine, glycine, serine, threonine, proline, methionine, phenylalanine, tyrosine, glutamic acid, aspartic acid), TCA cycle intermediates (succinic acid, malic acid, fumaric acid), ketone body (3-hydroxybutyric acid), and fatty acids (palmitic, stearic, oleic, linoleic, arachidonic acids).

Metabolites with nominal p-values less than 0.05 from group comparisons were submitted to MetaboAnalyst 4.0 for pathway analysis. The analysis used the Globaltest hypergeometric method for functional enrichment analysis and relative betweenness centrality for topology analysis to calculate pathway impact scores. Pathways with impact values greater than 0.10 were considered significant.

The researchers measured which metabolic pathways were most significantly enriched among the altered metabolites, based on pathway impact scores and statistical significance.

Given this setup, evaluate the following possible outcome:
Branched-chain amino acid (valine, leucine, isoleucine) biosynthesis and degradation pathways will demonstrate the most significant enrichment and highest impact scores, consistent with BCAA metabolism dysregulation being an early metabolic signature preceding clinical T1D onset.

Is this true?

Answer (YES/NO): NO